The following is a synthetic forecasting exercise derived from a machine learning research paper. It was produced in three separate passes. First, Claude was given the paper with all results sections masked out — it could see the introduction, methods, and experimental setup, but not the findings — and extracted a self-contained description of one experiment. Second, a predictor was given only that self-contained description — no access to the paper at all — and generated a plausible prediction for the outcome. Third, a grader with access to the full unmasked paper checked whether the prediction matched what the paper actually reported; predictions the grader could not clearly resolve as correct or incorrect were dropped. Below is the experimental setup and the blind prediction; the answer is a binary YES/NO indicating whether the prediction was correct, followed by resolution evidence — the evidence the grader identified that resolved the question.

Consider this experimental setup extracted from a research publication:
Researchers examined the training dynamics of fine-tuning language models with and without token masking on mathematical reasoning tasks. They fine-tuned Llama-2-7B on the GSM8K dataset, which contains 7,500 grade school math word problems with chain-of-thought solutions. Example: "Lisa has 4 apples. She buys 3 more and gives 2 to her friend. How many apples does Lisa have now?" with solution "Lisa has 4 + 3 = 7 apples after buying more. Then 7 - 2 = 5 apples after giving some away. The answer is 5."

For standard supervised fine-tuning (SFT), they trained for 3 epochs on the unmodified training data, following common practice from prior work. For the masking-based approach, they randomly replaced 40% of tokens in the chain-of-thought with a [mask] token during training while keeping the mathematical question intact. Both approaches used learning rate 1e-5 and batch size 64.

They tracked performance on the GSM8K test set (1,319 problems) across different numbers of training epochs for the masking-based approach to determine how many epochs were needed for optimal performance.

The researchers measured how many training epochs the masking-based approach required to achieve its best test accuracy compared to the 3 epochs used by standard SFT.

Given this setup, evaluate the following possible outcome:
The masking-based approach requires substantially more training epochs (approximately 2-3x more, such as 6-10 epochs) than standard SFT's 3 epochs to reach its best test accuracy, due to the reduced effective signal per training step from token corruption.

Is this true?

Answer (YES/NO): YES